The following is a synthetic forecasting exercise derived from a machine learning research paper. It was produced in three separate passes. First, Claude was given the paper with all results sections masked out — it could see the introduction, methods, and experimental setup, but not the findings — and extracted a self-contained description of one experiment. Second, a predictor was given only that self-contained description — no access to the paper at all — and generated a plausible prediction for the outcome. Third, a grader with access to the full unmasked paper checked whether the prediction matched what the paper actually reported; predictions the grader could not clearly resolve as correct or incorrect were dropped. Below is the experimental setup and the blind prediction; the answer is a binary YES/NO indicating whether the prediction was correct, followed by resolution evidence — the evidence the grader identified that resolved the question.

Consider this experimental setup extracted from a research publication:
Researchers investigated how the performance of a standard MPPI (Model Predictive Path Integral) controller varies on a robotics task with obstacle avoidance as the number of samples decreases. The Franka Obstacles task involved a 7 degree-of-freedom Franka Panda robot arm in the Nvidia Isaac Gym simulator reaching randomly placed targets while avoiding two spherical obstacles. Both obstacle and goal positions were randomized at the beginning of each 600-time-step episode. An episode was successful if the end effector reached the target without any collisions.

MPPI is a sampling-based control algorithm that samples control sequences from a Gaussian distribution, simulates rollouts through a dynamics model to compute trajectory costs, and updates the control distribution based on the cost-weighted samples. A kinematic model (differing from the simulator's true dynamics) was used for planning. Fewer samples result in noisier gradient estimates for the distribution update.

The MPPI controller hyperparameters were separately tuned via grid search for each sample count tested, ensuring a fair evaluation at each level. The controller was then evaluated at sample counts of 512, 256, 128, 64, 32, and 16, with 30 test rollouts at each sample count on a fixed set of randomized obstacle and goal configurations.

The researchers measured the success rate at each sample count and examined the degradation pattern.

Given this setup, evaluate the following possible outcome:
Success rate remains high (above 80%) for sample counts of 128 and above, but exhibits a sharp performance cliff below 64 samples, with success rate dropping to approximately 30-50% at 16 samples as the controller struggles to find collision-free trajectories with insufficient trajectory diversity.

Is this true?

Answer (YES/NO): NO